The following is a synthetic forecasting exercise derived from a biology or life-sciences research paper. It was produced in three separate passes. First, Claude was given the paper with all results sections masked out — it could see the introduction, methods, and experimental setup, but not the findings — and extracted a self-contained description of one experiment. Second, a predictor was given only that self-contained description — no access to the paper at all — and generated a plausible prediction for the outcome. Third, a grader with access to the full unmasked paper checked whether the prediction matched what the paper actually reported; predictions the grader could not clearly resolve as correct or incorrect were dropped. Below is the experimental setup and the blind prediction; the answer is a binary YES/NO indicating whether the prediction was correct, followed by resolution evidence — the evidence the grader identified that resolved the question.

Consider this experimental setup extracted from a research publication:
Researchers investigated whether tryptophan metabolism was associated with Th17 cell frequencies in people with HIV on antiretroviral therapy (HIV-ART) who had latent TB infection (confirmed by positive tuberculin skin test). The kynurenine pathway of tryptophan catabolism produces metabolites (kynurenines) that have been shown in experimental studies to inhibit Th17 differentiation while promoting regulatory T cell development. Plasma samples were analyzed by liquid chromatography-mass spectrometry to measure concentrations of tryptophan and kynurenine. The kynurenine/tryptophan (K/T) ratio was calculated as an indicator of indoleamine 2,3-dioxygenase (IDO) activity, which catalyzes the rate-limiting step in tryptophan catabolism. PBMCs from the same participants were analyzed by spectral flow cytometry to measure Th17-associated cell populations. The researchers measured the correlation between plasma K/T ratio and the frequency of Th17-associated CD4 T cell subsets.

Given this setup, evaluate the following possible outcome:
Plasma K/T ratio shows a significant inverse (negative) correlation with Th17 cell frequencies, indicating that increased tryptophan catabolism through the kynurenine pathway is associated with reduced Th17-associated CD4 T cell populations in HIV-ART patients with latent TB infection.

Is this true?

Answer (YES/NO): YES